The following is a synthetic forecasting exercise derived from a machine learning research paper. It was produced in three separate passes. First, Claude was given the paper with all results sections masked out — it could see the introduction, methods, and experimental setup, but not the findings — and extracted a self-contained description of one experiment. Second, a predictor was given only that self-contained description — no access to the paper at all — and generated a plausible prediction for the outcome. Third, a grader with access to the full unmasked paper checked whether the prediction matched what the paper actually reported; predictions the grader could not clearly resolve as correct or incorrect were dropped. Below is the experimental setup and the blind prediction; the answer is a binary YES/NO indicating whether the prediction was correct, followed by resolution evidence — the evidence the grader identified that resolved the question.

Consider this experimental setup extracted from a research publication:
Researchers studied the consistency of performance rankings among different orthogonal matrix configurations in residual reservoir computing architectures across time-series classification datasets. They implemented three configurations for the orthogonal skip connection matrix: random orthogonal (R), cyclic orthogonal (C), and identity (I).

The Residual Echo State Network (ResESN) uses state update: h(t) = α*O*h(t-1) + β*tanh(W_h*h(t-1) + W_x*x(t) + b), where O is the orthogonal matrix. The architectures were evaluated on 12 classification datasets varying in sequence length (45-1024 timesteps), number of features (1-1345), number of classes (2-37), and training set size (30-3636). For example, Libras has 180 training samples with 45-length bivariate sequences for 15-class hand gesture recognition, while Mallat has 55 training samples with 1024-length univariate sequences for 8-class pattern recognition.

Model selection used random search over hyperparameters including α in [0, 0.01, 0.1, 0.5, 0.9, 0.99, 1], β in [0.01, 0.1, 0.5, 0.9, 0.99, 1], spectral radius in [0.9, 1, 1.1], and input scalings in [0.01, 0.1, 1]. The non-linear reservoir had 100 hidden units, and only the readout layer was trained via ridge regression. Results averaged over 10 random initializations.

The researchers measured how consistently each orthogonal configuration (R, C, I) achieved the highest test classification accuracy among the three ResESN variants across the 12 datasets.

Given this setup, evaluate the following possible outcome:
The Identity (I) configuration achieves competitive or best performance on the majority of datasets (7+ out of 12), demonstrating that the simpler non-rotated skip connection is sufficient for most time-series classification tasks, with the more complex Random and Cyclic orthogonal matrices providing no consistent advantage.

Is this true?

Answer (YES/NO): YES